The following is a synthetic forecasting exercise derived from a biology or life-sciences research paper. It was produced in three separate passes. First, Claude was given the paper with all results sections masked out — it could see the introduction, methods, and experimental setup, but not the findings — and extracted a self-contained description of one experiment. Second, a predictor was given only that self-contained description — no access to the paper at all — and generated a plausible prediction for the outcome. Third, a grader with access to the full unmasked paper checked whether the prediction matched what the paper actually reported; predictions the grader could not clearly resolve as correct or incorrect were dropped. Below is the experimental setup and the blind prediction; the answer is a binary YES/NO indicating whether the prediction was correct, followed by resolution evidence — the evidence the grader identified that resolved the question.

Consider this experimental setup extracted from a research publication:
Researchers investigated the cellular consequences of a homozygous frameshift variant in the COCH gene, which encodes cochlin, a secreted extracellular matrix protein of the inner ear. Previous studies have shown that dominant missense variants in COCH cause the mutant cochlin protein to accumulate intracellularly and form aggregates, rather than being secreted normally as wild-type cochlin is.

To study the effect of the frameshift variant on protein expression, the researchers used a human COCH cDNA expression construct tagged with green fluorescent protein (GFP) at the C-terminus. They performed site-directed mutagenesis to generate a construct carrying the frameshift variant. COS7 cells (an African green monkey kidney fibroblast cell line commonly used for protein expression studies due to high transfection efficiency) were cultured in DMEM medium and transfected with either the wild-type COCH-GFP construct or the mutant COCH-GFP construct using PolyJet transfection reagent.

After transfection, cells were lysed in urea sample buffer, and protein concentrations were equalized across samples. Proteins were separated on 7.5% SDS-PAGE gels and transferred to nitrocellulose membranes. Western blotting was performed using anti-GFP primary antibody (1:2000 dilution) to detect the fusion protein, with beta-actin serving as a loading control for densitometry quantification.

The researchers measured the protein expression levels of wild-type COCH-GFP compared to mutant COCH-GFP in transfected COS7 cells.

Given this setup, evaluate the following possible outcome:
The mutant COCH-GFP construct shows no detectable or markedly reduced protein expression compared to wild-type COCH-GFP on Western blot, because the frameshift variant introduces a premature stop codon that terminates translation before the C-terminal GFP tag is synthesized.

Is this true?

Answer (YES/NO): YES